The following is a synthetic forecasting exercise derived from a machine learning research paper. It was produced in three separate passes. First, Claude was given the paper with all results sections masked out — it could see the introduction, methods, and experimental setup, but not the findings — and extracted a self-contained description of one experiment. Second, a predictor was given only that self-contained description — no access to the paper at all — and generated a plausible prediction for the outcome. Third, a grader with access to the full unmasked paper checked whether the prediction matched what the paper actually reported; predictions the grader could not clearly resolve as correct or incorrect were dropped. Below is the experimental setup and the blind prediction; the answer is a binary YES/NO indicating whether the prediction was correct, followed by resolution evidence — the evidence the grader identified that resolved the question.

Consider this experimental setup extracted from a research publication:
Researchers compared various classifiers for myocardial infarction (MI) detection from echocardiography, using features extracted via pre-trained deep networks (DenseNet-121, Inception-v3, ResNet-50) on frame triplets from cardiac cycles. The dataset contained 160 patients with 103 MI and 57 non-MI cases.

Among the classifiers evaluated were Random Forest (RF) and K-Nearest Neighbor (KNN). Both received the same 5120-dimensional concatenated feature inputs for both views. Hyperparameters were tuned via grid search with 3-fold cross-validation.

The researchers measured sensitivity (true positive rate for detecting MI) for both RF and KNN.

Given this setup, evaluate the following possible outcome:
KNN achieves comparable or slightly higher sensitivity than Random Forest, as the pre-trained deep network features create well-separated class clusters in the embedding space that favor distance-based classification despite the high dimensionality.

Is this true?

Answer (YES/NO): NO